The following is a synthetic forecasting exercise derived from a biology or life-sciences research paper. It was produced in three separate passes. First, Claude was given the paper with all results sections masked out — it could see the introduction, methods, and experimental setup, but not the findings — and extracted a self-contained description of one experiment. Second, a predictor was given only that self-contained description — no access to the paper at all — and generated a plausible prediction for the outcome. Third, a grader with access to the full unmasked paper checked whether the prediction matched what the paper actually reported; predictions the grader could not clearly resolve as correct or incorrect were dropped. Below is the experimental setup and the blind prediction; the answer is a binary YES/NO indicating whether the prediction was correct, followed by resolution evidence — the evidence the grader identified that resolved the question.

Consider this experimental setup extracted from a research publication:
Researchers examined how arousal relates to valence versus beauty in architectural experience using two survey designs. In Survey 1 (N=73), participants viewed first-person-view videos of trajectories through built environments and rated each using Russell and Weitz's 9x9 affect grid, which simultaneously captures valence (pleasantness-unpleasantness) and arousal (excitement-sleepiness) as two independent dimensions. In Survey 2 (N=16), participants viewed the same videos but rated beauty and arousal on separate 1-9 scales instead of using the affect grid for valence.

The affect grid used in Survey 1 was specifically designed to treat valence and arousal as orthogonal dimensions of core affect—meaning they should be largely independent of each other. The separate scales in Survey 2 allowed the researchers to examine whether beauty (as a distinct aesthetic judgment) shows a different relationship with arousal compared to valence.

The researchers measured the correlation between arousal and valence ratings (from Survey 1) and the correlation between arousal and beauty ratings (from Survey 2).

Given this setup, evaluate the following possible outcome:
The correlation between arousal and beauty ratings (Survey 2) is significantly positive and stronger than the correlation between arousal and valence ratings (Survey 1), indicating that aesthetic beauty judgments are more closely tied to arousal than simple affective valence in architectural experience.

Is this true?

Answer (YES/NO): YES